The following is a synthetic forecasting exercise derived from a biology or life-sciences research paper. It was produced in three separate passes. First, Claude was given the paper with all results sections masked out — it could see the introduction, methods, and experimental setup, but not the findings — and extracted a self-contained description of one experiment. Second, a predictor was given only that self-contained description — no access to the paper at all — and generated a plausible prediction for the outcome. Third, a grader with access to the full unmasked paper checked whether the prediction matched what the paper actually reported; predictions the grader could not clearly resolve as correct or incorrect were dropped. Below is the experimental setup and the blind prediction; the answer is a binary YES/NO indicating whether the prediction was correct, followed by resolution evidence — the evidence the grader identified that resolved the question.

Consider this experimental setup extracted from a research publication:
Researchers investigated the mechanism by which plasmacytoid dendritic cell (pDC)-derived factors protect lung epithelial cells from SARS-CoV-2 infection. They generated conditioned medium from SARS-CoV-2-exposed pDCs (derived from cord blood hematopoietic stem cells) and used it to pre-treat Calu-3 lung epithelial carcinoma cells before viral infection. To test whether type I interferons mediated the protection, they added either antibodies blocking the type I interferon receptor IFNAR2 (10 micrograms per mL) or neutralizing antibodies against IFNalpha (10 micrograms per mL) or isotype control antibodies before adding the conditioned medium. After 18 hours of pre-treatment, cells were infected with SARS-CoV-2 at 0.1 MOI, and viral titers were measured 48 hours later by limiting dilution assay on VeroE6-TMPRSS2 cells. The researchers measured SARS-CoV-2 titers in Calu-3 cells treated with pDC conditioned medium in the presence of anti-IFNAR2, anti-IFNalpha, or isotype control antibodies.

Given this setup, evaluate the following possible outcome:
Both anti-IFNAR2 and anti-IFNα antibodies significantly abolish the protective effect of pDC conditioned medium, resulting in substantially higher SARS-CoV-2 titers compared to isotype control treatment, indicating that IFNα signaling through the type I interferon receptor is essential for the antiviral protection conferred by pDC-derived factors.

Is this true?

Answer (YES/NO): NO